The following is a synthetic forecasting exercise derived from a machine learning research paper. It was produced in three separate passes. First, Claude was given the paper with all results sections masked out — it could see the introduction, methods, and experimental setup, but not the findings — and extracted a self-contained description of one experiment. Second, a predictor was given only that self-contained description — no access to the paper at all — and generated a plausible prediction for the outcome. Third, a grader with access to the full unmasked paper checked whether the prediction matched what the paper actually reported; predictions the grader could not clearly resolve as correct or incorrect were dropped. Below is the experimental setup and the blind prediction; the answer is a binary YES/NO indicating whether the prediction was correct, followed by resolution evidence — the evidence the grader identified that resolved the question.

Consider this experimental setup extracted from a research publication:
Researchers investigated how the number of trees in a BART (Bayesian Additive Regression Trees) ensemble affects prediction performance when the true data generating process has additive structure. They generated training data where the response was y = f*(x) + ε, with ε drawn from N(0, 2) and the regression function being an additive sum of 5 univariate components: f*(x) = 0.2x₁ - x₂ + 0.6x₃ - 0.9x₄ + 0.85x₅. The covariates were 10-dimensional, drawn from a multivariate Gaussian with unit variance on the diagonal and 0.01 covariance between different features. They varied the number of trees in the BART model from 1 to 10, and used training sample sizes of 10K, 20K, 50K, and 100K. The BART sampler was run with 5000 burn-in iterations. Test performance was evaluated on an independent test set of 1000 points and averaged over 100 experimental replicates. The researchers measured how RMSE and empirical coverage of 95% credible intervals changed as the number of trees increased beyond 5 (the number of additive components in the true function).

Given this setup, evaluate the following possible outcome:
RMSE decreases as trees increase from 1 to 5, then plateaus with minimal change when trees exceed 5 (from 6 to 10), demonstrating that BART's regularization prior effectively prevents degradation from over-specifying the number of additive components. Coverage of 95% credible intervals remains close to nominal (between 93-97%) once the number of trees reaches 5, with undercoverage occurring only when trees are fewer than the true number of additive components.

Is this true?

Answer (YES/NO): NO